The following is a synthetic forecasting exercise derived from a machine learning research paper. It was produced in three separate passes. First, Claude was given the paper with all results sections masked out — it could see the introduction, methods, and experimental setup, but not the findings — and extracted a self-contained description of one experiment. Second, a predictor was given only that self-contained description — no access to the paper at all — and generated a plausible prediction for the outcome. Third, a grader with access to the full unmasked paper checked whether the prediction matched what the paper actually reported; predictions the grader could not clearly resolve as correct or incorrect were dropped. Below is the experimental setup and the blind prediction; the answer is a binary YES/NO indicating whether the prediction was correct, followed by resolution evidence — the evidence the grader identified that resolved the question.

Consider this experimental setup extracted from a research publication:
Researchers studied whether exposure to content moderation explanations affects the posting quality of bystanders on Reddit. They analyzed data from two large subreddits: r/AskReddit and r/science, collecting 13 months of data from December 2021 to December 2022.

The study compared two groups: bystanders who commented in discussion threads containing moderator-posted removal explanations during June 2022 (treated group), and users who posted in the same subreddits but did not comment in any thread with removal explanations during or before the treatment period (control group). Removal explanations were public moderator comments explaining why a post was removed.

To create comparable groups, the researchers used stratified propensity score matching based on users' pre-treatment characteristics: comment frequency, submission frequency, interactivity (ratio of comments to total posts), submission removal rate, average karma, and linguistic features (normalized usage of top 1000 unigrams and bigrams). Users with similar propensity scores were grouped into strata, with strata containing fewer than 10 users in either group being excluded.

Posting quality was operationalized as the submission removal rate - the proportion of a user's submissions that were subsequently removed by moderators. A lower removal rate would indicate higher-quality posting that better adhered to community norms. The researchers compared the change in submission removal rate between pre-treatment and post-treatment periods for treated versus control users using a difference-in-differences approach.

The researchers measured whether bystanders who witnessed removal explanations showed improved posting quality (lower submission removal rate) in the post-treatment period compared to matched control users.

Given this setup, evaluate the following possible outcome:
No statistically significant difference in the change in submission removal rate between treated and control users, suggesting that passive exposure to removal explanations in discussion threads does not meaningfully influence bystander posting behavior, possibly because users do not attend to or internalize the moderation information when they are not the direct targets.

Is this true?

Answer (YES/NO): YES